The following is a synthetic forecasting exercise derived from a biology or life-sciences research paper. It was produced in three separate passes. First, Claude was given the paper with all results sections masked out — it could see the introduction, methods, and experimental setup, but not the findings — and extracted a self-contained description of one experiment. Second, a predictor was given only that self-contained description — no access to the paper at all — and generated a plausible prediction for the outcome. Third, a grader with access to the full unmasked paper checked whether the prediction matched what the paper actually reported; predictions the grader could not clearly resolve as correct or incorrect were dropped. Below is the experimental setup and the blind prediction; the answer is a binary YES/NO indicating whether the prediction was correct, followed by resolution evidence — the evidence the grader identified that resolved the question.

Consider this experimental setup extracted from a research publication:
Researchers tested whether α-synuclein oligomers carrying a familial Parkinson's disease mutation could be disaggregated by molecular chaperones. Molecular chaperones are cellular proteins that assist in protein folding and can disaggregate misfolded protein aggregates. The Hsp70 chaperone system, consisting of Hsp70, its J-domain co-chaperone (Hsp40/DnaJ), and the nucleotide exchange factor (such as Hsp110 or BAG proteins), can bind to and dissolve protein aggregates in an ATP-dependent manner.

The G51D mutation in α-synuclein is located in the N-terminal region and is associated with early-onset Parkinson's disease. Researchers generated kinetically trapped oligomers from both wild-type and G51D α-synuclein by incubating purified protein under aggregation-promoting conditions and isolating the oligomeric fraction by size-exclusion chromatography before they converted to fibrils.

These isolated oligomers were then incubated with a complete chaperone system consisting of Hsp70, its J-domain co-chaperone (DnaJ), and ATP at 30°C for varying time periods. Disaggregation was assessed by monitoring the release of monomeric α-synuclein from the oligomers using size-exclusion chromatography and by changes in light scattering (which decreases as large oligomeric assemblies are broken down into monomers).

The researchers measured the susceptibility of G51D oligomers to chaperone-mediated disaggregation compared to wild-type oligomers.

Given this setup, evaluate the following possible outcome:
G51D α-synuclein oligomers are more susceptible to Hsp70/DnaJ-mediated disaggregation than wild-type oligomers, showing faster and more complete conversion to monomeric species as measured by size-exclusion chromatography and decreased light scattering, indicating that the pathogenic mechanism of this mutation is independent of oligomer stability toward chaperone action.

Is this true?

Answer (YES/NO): NO